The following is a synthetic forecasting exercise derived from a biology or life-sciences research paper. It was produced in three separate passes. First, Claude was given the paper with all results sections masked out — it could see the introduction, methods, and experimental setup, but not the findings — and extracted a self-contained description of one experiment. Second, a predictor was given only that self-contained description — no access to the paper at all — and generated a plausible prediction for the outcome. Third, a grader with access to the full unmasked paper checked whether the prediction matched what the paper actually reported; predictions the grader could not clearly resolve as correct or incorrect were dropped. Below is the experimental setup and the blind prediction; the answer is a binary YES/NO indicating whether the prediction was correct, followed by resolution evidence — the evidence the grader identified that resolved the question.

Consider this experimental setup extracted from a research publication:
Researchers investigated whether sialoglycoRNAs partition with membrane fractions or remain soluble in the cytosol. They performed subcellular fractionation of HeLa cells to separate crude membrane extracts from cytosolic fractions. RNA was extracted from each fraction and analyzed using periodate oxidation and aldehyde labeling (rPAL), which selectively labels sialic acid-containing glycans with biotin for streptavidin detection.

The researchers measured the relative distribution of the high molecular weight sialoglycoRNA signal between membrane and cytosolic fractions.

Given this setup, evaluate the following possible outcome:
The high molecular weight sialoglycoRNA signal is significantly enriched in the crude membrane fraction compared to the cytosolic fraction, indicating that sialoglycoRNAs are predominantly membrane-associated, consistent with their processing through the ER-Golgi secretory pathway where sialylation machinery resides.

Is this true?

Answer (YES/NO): YES